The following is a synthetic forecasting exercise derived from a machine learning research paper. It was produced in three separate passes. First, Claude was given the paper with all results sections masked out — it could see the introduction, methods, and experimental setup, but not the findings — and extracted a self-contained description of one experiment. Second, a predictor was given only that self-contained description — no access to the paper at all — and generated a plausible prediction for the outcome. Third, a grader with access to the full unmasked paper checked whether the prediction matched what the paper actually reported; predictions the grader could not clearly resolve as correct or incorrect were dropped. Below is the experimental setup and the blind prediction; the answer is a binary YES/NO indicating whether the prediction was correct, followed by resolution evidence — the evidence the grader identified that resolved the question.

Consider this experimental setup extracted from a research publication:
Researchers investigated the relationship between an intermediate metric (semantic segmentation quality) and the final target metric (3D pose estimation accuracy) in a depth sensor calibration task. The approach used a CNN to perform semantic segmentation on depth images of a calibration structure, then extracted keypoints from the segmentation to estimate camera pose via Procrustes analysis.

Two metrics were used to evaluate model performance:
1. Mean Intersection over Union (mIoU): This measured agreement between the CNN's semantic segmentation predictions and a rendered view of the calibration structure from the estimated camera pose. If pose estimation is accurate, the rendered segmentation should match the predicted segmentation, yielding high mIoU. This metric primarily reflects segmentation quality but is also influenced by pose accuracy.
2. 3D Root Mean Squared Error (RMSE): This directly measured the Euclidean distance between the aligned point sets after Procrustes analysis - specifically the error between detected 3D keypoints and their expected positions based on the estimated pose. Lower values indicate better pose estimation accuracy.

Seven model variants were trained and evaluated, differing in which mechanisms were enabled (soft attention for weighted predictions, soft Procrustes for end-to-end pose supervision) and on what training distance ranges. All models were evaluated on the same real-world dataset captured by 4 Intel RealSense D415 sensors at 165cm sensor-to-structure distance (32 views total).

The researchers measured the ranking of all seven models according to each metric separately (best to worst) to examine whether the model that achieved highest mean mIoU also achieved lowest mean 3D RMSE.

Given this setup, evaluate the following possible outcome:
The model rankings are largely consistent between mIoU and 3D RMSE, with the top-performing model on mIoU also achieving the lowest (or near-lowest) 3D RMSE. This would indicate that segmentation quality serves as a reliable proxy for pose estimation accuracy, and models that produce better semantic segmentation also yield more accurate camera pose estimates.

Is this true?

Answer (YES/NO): NO